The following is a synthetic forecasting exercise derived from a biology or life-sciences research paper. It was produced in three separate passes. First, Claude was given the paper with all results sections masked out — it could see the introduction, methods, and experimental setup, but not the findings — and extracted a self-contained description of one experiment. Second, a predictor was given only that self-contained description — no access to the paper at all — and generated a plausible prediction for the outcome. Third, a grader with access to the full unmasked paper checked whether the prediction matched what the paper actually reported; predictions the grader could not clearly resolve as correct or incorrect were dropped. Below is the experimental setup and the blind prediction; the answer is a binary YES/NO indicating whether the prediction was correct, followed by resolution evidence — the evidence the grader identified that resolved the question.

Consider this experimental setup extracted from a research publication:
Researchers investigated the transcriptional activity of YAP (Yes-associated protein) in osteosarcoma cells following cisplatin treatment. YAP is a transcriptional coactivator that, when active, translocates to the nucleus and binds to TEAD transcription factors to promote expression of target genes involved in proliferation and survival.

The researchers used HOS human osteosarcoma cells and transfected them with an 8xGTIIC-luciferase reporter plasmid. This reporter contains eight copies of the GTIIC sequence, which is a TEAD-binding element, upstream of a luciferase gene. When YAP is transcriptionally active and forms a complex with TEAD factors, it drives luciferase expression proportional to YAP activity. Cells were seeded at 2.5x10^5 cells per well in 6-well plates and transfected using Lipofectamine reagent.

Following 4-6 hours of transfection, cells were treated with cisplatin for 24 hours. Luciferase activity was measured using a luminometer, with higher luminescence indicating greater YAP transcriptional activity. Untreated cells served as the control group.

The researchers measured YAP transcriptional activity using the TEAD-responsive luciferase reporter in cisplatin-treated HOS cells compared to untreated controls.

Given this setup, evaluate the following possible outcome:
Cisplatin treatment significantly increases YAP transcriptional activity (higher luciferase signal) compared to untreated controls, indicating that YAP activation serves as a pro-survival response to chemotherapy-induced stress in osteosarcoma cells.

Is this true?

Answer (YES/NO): YES